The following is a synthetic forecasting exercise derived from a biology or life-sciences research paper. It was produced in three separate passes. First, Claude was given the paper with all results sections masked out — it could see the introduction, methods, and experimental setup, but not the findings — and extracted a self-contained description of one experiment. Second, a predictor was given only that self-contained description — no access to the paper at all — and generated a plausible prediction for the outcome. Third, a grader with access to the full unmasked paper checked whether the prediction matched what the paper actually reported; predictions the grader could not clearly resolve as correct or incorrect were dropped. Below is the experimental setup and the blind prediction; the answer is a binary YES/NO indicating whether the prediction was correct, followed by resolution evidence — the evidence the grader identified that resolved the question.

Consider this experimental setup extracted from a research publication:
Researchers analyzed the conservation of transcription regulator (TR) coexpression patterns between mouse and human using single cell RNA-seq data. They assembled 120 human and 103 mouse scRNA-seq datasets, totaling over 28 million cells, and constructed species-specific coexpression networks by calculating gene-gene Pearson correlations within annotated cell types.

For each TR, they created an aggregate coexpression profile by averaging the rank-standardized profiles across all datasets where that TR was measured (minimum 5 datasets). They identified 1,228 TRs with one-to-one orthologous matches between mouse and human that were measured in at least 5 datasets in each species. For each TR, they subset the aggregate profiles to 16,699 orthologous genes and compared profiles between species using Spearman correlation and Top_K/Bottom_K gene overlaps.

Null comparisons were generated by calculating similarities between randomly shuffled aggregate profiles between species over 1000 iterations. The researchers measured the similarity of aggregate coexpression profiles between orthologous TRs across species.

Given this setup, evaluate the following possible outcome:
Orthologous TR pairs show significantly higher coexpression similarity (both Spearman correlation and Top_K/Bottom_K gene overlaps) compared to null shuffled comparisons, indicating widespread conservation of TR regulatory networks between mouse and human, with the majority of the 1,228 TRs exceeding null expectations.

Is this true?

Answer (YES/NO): YES